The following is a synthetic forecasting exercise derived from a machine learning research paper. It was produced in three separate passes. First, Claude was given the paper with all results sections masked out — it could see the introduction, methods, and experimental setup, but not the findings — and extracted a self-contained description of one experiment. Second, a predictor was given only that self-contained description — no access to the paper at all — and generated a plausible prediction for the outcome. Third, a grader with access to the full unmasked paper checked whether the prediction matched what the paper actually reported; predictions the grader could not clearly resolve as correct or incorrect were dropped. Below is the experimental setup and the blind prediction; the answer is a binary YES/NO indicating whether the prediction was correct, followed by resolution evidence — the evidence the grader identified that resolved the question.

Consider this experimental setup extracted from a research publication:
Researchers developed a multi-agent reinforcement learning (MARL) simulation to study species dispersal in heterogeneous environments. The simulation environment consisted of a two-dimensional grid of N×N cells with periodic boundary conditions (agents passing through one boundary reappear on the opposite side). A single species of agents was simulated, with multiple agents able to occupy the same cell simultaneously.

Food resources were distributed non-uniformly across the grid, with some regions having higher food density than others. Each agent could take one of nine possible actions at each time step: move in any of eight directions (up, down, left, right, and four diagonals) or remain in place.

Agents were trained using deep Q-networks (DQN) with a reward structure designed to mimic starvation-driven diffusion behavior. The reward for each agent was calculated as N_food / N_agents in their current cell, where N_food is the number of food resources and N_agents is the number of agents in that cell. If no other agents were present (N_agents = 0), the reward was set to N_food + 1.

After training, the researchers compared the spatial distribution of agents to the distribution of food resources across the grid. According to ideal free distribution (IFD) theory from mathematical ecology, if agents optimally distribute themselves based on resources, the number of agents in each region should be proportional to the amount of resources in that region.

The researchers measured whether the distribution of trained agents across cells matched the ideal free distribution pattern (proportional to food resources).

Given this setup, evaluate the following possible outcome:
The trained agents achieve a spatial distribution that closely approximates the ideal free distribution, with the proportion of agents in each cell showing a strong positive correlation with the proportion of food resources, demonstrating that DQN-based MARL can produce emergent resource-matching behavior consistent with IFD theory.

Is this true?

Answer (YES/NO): YES